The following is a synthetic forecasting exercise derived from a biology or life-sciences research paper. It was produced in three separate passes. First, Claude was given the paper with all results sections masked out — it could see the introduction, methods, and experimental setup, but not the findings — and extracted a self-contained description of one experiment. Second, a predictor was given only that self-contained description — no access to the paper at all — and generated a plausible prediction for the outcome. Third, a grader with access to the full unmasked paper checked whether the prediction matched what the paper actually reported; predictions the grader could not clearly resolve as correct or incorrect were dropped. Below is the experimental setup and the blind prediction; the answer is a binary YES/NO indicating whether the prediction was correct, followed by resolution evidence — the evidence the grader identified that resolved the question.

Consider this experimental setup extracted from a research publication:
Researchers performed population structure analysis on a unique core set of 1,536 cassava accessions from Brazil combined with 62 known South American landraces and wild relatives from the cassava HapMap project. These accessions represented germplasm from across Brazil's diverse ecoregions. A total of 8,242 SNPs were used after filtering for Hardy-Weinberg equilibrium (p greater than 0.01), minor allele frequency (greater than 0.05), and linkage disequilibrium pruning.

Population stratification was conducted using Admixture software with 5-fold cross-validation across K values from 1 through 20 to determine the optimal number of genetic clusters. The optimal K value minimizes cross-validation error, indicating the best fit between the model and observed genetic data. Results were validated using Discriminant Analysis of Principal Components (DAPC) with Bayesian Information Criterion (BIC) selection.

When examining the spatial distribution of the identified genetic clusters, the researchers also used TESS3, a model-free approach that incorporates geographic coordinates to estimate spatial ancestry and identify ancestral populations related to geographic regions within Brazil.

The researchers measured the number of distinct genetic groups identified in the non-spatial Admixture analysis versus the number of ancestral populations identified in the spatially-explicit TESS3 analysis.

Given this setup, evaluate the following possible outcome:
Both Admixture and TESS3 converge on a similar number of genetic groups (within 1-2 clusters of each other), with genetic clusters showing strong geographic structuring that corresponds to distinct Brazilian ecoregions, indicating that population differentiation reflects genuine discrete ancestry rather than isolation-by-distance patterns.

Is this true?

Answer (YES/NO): NO